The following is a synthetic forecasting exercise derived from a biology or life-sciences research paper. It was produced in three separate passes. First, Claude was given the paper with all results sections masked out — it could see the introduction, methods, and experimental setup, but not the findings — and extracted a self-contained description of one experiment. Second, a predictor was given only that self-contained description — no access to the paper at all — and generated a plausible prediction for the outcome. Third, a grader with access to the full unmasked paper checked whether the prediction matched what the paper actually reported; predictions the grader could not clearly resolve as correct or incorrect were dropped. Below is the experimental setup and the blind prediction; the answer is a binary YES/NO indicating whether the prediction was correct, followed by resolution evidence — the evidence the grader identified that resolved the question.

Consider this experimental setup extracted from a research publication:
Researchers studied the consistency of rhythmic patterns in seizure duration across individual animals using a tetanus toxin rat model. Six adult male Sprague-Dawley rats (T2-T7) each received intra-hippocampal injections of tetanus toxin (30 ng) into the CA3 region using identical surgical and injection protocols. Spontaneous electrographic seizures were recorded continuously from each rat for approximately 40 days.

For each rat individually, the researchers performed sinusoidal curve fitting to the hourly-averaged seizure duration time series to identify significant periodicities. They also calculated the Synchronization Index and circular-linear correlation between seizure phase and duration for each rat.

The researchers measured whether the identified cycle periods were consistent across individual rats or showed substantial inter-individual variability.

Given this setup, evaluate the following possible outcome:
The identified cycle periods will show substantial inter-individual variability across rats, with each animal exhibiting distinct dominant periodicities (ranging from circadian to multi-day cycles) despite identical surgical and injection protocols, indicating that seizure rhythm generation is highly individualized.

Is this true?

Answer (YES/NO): NO